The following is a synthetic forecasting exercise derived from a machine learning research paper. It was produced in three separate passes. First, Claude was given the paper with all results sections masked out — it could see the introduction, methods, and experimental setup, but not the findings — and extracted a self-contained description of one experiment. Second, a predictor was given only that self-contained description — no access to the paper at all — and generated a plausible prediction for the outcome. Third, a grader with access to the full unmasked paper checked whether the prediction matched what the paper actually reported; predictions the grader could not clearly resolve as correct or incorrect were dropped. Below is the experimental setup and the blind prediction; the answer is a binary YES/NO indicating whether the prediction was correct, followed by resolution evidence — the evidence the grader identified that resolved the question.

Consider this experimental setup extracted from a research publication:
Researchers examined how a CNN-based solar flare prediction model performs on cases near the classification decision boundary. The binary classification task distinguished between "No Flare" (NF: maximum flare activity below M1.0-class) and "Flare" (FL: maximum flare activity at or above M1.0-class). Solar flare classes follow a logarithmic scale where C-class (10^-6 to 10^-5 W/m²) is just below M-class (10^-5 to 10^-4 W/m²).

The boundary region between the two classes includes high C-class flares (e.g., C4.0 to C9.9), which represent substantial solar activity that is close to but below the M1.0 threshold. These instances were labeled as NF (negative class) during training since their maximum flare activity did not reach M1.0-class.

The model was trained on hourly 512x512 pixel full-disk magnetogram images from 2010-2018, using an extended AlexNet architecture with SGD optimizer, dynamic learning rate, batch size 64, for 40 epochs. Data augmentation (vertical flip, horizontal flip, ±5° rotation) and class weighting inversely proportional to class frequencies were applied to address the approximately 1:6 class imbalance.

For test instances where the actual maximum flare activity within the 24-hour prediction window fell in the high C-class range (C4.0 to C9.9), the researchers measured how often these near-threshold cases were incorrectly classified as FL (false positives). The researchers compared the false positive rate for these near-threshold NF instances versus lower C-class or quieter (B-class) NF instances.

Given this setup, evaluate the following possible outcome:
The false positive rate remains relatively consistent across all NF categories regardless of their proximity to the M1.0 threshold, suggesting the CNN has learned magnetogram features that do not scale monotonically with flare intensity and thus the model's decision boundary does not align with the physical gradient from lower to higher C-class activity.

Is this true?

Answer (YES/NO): NO